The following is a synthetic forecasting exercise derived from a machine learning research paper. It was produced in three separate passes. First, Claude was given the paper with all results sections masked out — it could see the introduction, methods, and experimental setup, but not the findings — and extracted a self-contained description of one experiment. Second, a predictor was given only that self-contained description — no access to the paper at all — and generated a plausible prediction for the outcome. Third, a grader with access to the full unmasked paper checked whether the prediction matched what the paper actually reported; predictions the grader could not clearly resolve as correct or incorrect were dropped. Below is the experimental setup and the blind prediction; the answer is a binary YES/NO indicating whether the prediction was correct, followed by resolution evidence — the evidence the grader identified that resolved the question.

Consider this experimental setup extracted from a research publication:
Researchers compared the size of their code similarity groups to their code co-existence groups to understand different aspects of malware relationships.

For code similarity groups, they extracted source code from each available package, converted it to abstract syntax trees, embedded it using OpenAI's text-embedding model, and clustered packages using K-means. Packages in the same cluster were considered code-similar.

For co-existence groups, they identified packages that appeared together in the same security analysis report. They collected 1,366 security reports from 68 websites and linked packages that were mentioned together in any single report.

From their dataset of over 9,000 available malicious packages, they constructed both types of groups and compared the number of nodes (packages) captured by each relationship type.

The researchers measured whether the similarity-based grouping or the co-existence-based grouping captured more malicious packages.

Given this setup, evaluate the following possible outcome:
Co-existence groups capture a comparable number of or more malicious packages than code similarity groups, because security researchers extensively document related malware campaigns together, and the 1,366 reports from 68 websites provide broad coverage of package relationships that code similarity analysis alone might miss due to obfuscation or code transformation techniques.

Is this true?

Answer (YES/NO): NO